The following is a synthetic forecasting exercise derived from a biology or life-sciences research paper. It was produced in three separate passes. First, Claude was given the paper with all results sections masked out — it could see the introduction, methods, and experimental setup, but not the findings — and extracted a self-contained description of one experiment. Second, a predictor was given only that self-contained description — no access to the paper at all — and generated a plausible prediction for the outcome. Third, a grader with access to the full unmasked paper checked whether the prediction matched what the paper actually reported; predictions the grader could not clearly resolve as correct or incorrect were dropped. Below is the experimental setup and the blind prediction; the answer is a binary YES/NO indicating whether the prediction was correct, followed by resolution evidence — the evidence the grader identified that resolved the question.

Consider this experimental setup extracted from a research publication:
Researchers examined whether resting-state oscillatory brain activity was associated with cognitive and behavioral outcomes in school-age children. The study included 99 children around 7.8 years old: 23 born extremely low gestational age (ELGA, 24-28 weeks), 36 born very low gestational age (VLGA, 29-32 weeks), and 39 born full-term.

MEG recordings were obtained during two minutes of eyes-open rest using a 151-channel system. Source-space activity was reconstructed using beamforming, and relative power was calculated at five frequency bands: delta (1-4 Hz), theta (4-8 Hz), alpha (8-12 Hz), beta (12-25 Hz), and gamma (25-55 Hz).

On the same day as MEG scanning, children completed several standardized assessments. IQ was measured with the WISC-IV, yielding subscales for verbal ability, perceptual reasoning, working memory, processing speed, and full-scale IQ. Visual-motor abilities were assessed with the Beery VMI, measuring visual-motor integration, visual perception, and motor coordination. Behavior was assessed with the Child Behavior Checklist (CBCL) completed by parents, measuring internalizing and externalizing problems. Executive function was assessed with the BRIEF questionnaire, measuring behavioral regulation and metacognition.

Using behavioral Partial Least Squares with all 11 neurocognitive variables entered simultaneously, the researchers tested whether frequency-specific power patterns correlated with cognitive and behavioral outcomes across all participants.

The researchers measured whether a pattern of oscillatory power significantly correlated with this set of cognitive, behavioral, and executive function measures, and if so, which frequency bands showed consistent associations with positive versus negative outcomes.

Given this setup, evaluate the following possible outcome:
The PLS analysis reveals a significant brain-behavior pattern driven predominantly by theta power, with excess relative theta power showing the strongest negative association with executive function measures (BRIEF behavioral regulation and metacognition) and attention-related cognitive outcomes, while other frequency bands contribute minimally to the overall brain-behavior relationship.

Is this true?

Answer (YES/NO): NO